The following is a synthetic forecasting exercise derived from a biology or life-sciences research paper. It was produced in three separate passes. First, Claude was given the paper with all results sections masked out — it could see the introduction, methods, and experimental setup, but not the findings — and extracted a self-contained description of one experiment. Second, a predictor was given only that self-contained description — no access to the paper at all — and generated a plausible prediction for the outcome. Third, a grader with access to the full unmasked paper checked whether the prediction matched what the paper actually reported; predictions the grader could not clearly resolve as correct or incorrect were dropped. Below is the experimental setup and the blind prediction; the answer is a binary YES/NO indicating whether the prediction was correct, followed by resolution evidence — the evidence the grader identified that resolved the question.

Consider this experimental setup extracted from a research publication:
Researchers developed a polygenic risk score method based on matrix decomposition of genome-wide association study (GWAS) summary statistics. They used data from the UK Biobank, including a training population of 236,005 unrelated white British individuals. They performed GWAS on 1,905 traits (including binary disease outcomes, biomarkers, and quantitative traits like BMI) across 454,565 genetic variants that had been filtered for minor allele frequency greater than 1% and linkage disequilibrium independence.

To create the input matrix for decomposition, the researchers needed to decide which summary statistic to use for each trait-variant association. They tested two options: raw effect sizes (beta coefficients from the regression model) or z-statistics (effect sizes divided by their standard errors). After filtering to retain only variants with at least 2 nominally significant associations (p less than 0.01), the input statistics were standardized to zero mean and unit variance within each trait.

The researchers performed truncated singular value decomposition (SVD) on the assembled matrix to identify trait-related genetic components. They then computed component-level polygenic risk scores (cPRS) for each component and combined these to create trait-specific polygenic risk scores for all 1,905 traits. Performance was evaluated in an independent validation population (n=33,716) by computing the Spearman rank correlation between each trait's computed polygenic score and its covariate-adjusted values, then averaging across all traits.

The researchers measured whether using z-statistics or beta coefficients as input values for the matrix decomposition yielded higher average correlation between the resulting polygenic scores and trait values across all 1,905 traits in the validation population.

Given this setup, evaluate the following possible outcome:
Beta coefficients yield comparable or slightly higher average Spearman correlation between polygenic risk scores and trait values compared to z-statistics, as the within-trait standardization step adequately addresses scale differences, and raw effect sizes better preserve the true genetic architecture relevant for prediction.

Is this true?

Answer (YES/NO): NO